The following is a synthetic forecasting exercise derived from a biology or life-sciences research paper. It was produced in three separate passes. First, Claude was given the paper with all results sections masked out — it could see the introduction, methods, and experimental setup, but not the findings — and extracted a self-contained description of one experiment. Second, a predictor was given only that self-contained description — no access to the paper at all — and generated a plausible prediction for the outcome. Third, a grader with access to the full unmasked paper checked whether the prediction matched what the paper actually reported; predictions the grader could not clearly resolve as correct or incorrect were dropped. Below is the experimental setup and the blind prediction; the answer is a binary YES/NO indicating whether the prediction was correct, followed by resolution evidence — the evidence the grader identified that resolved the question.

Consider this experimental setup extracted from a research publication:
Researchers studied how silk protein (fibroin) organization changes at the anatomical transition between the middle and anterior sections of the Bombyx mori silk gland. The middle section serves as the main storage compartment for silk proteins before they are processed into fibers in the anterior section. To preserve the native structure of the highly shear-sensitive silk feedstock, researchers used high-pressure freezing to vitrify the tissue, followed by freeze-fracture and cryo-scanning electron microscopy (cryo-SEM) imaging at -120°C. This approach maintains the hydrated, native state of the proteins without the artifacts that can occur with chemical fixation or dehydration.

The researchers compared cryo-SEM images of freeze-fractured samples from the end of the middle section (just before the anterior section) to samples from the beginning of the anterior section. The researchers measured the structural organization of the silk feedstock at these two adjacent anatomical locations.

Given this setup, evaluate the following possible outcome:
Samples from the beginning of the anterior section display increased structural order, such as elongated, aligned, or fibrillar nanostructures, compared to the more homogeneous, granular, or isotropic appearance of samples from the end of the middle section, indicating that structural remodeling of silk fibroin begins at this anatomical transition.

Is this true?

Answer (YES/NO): YES